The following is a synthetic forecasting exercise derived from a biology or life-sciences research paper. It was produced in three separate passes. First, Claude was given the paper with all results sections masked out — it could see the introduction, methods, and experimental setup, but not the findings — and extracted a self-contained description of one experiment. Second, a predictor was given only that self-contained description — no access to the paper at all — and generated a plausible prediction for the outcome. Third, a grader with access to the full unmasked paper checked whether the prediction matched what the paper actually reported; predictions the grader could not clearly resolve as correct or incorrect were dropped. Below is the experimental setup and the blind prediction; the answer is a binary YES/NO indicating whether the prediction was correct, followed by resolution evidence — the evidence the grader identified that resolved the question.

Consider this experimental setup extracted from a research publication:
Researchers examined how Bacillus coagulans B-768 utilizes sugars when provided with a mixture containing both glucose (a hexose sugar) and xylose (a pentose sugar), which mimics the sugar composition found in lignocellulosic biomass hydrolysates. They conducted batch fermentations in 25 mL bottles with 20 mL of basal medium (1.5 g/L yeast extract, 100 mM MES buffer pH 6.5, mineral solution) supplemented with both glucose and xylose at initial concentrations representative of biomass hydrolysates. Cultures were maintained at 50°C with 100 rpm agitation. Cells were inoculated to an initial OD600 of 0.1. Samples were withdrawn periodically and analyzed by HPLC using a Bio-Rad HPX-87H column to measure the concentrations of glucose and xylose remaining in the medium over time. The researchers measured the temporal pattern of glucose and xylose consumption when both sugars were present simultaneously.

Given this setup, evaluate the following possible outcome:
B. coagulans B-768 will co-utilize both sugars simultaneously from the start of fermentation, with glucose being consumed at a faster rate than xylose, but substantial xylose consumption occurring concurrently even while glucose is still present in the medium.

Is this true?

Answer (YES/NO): NO